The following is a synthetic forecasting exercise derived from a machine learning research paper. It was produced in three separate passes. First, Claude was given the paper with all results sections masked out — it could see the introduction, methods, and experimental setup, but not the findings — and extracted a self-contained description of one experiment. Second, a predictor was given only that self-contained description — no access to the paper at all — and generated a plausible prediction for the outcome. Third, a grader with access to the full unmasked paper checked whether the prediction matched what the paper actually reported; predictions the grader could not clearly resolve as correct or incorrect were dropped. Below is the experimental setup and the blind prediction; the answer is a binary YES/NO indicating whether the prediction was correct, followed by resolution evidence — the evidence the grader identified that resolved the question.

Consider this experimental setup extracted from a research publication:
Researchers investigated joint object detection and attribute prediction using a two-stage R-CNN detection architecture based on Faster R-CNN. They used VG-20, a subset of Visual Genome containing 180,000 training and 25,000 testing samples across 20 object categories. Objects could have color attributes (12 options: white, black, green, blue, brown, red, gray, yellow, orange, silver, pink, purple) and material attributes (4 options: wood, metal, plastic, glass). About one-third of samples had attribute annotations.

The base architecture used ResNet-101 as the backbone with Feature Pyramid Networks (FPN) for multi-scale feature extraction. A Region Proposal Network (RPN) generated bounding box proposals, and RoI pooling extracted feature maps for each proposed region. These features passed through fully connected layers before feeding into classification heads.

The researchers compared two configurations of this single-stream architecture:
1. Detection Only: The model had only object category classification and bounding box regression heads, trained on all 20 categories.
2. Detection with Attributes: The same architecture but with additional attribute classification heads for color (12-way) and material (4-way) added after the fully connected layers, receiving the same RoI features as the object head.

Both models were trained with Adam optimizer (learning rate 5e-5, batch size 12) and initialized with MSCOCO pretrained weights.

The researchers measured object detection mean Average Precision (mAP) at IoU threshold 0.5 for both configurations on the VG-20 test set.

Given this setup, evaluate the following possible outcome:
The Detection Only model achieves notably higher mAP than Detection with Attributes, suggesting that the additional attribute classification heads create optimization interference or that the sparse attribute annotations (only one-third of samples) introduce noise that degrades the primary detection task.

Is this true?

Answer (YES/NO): YES